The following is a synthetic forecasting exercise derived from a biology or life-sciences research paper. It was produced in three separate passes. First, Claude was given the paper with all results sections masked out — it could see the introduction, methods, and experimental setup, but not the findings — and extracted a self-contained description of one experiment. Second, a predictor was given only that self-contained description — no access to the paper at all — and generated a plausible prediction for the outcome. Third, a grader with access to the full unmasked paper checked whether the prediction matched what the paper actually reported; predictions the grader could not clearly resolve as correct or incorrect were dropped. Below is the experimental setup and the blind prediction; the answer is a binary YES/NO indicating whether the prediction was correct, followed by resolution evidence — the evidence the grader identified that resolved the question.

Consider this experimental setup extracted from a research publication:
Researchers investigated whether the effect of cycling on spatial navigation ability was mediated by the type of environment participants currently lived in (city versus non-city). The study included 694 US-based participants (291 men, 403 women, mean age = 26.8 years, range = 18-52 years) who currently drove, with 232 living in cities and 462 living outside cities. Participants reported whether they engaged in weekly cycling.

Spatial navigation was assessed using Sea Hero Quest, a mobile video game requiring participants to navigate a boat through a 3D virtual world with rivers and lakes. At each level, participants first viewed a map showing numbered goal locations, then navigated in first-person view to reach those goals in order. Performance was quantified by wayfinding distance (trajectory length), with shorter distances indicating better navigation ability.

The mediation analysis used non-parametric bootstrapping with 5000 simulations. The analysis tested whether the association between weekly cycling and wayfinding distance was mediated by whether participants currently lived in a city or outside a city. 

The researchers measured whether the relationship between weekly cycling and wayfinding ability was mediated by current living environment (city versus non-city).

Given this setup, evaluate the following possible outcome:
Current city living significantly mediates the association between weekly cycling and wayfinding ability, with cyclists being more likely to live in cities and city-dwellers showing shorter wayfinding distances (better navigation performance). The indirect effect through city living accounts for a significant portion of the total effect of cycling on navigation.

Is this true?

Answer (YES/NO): NO